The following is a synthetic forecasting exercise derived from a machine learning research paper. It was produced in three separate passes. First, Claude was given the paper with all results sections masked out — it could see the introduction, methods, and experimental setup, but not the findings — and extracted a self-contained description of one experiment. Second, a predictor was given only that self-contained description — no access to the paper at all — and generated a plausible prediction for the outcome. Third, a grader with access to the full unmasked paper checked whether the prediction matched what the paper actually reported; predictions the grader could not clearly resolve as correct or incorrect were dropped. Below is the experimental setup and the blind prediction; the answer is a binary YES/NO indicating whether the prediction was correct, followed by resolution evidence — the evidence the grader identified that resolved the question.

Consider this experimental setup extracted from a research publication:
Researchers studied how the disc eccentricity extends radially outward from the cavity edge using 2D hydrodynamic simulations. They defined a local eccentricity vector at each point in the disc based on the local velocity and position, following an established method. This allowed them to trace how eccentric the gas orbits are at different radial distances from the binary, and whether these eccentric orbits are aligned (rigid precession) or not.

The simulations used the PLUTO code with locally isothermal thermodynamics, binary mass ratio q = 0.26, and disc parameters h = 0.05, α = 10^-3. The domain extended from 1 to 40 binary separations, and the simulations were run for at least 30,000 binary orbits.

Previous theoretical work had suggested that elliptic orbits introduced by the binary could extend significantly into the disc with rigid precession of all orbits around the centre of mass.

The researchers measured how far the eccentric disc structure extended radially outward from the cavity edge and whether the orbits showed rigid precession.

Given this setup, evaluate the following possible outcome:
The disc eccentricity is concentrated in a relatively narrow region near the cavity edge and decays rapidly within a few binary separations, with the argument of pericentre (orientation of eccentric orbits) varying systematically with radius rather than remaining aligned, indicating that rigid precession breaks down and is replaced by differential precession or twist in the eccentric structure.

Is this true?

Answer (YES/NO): NO